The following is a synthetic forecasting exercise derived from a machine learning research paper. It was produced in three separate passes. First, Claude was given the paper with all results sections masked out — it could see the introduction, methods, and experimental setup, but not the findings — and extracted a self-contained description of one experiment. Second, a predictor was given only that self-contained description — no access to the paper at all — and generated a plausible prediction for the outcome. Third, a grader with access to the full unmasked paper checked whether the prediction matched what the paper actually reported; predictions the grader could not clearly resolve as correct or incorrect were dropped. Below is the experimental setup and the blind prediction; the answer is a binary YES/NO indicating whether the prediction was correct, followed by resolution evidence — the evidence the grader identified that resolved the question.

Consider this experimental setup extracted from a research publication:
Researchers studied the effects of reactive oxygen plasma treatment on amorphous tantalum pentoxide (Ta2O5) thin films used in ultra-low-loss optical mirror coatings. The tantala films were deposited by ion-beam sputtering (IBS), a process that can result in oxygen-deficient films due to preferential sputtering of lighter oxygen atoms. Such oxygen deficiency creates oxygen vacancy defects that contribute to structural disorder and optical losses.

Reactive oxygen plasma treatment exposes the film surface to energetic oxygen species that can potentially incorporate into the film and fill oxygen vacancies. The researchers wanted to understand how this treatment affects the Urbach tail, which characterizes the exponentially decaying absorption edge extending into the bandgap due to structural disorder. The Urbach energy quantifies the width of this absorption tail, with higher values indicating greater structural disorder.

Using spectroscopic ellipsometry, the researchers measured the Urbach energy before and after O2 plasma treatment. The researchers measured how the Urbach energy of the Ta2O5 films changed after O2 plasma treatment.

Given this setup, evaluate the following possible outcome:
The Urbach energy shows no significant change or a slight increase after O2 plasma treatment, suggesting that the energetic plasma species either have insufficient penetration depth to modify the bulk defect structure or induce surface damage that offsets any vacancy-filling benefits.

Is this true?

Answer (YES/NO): NO